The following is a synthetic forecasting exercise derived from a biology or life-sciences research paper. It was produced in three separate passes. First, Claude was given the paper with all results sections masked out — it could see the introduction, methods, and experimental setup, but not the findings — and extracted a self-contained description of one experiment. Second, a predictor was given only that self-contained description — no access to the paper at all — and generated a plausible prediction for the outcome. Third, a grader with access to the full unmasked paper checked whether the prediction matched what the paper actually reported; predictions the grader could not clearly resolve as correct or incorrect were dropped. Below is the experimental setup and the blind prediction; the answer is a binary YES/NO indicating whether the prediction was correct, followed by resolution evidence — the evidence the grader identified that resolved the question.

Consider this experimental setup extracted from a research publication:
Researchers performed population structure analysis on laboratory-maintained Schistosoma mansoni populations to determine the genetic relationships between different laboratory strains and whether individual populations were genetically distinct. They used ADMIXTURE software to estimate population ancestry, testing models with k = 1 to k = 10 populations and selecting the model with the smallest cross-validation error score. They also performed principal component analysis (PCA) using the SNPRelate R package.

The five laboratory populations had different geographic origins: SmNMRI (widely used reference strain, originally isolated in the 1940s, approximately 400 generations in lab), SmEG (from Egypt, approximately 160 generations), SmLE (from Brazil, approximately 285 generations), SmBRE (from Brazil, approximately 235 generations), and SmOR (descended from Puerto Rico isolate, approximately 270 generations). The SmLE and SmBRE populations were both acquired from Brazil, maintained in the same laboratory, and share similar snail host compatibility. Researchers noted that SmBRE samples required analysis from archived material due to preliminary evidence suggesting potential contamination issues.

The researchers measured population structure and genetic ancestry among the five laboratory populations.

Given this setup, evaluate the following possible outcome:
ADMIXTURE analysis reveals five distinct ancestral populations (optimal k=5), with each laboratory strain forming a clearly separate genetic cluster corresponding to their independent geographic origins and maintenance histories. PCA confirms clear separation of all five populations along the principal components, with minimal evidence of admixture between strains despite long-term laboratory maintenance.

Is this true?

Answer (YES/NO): NO